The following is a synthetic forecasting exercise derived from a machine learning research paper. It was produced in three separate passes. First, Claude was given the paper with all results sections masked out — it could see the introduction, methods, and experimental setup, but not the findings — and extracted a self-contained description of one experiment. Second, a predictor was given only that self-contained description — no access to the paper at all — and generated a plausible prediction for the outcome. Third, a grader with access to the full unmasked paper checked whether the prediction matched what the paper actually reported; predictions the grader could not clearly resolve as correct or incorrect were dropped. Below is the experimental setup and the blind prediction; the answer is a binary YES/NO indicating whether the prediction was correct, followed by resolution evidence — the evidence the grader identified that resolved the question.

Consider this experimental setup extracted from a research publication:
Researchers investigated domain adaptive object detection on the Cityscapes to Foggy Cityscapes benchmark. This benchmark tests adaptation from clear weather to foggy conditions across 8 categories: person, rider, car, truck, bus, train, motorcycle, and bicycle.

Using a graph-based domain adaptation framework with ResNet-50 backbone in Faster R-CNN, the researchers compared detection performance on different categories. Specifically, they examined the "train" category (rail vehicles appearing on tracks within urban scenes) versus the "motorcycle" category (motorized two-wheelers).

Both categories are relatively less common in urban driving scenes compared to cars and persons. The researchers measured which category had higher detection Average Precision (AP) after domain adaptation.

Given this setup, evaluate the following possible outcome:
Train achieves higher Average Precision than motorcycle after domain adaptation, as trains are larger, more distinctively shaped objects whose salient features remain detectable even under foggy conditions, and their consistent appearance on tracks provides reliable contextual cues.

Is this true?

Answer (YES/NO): YES